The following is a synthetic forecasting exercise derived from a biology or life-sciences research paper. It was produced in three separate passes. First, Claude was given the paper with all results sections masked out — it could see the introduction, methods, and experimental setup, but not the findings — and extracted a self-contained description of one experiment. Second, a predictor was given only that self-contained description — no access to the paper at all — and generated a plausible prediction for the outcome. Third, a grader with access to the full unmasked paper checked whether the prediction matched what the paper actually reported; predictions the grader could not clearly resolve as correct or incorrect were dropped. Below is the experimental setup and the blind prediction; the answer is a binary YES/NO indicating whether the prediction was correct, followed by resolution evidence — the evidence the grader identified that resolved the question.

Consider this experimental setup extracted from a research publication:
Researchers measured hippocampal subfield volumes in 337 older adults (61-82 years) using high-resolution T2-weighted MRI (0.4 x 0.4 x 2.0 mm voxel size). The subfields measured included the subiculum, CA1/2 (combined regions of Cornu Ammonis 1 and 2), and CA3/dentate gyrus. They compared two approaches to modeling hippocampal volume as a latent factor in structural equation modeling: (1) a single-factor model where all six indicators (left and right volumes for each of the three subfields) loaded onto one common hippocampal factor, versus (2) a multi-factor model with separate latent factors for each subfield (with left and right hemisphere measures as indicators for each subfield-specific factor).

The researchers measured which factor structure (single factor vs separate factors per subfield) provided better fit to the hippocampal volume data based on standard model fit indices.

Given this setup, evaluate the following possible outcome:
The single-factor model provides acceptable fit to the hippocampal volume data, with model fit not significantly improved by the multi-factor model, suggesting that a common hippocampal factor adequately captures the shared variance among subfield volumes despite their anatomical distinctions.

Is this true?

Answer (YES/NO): NO